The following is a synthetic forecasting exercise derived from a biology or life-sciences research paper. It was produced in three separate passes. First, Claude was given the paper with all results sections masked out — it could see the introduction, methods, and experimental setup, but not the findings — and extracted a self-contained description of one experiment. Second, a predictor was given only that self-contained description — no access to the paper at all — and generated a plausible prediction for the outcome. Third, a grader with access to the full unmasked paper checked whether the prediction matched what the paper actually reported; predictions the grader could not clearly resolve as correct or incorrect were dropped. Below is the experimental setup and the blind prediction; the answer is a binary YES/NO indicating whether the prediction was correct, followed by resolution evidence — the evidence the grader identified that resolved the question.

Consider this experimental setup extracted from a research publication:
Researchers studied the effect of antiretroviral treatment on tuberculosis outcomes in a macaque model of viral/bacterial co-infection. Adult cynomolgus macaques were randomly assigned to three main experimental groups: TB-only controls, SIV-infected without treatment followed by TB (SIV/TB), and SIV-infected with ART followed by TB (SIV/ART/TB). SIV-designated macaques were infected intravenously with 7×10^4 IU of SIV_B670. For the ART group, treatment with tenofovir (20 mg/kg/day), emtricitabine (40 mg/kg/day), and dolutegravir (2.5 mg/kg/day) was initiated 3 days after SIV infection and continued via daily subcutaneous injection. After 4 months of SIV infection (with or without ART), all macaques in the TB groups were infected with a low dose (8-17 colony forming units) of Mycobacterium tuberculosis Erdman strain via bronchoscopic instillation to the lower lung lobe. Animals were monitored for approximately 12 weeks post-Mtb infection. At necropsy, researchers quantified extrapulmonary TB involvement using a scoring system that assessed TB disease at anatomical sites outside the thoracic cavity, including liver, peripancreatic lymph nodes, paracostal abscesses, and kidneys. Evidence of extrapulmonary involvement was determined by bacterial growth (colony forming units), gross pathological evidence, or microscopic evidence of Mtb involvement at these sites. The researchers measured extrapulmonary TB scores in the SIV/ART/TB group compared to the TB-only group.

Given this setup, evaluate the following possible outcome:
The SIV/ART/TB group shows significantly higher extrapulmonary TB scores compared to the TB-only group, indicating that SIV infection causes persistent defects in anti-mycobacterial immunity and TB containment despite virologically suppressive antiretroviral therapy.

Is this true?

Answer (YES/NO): YES